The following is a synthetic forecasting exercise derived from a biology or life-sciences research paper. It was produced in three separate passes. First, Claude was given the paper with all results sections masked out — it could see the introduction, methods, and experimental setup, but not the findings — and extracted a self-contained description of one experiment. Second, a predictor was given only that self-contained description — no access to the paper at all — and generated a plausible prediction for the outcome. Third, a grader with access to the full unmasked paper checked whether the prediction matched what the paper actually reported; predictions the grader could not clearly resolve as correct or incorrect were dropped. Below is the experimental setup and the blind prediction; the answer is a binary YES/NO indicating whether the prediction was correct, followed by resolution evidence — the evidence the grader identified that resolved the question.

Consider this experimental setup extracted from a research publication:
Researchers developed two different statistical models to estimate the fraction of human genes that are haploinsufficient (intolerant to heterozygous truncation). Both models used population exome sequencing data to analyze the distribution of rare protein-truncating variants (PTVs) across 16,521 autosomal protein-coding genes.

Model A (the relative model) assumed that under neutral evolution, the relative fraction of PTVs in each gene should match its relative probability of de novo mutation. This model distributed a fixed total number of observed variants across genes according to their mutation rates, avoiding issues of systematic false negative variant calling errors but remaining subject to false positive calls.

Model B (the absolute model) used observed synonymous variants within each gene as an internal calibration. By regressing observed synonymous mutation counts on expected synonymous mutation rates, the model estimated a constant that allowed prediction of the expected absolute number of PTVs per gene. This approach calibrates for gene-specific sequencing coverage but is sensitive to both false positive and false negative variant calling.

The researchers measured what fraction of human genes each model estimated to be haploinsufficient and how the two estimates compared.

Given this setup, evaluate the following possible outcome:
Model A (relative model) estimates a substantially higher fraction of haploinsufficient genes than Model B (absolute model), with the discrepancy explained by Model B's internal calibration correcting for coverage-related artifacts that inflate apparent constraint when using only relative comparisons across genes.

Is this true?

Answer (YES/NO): NO